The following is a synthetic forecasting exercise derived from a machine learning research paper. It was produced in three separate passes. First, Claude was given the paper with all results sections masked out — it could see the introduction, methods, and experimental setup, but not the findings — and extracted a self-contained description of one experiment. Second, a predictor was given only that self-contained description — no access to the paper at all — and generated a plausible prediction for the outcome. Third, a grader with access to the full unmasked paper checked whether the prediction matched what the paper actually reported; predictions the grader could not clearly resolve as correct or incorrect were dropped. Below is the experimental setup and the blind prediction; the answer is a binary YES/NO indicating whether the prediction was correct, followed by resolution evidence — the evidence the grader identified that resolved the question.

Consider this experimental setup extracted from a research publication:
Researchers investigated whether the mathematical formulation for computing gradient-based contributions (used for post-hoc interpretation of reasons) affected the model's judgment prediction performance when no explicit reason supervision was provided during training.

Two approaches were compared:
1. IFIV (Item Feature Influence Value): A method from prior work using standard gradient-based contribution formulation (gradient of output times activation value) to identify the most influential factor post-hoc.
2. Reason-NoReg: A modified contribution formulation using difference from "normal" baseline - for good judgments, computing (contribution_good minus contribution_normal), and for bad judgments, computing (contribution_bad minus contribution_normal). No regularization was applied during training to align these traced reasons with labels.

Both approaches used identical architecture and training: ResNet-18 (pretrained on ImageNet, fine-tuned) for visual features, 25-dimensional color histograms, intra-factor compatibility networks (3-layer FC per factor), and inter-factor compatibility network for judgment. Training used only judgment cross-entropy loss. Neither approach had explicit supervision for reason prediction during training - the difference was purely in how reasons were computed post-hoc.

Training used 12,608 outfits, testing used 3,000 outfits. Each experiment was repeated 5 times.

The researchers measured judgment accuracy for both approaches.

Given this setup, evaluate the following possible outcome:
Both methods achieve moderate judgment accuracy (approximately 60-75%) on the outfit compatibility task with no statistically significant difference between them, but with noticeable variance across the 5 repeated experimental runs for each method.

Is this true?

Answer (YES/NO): NO